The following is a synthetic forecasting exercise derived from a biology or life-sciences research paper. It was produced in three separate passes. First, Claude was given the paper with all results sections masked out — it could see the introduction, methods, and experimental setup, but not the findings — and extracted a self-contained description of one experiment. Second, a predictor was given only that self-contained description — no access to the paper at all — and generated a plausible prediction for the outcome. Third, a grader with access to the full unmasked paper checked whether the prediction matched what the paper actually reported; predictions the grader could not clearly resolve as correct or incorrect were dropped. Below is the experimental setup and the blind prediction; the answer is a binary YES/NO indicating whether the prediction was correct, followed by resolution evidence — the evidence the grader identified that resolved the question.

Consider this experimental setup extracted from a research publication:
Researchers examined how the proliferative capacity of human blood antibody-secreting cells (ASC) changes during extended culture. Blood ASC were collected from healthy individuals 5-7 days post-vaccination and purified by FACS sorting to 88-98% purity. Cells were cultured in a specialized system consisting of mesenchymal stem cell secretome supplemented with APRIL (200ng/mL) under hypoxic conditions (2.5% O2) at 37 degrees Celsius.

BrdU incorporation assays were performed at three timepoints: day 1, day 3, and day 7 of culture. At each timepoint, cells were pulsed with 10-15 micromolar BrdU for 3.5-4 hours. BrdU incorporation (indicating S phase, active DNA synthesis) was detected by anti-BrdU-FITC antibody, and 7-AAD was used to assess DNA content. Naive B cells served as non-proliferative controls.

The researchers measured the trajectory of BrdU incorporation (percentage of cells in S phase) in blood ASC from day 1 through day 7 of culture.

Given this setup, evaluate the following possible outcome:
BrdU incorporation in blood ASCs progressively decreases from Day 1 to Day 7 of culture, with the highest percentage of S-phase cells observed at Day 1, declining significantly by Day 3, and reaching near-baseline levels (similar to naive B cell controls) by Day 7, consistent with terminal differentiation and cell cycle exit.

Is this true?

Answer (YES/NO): YES